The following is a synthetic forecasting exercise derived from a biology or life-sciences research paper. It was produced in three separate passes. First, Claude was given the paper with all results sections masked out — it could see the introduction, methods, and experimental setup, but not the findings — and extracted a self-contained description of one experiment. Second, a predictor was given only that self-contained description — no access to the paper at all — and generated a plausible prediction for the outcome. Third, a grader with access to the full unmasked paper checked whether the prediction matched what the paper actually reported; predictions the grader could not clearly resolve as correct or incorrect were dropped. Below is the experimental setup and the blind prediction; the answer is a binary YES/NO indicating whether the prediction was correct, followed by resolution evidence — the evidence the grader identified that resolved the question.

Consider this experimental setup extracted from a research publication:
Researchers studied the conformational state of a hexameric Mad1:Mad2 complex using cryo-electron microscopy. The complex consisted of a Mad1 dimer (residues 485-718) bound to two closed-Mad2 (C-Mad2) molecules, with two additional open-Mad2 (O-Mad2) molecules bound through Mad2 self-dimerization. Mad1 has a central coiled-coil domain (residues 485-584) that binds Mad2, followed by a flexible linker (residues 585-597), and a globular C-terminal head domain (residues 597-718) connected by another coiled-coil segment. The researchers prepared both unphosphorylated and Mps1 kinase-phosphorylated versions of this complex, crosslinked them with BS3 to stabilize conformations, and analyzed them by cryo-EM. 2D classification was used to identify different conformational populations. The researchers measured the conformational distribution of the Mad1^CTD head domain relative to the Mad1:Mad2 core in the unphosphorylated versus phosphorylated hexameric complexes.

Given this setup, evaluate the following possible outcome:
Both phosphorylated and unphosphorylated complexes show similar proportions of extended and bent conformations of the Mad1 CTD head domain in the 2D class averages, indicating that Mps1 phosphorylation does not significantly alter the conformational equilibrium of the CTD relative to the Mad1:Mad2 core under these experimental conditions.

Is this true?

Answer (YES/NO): NO